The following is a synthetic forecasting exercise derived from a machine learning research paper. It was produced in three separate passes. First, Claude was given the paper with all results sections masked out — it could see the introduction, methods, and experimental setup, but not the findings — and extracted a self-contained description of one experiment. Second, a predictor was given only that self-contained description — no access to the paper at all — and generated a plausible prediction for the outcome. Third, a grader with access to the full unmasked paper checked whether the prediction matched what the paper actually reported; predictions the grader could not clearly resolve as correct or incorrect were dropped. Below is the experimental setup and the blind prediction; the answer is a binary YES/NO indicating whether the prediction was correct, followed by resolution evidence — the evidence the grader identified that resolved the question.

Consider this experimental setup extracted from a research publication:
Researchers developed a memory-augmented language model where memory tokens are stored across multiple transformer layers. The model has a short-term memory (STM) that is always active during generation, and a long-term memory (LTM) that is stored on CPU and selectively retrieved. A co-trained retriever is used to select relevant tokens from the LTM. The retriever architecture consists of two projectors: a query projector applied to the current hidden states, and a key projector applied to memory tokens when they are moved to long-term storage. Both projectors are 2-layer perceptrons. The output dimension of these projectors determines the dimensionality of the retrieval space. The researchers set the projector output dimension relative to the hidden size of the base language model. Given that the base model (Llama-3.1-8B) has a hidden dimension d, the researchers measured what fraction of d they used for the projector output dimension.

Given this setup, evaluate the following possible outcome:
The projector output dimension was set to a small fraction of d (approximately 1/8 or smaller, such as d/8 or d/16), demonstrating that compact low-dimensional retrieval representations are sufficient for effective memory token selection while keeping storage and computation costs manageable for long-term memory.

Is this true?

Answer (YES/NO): YES